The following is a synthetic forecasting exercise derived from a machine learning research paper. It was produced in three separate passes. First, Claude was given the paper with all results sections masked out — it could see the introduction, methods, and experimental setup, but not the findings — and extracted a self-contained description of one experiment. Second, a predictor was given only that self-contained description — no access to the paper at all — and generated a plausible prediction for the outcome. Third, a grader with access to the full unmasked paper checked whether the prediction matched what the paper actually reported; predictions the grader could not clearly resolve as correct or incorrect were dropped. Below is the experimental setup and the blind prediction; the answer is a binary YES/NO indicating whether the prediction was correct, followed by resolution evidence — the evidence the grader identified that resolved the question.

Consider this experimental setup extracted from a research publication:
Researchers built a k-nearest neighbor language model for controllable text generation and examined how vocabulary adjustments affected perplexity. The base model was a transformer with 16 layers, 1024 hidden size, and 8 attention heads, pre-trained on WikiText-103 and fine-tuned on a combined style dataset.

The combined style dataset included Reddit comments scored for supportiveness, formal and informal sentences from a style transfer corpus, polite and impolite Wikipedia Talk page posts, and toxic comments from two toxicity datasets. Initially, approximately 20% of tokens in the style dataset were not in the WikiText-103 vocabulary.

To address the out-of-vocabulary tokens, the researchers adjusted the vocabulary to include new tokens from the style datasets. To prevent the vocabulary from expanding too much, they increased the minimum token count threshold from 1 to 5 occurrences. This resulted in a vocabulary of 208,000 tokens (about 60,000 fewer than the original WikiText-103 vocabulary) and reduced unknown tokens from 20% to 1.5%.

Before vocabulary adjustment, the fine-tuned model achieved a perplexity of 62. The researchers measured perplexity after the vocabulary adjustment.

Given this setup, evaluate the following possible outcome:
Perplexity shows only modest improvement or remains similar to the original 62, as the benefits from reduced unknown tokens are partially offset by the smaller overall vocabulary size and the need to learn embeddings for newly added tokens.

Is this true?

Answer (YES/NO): NO